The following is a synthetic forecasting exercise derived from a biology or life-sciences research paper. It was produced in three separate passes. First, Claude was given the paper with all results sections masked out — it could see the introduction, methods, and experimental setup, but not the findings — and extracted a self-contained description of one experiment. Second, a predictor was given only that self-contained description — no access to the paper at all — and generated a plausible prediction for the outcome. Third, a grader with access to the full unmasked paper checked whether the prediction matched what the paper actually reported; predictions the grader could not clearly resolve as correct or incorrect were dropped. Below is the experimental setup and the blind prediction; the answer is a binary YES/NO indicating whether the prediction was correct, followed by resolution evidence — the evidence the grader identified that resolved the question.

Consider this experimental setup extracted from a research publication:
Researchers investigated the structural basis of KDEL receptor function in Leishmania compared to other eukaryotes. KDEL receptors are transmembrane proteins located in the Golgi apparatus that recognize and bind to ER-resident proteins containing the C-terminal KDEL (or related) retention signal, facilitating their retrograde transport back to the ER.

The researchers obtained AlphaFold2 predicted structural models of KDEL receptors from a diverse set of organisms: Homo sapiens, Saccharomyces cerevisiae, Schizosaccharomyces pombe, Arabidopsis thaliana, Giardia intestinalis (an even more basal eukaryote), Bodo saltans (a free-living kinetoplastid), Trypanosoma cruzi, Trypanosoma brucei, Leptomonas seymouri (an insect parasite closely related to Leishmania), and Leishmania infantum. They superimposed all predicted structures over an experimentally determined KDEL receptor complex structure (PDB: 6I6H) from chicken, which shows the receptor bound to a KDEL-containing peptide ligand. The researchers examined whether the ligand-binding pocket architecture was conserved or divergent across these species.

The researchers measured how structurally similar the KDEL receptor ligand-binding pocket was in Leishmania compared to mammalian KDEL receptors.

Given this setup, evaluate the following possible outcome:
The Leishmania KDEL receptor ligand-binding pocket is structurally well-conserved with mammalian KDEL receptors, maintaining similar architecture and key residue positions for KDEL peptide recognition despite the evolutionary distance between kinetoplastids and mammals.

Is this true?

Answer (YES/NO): NO